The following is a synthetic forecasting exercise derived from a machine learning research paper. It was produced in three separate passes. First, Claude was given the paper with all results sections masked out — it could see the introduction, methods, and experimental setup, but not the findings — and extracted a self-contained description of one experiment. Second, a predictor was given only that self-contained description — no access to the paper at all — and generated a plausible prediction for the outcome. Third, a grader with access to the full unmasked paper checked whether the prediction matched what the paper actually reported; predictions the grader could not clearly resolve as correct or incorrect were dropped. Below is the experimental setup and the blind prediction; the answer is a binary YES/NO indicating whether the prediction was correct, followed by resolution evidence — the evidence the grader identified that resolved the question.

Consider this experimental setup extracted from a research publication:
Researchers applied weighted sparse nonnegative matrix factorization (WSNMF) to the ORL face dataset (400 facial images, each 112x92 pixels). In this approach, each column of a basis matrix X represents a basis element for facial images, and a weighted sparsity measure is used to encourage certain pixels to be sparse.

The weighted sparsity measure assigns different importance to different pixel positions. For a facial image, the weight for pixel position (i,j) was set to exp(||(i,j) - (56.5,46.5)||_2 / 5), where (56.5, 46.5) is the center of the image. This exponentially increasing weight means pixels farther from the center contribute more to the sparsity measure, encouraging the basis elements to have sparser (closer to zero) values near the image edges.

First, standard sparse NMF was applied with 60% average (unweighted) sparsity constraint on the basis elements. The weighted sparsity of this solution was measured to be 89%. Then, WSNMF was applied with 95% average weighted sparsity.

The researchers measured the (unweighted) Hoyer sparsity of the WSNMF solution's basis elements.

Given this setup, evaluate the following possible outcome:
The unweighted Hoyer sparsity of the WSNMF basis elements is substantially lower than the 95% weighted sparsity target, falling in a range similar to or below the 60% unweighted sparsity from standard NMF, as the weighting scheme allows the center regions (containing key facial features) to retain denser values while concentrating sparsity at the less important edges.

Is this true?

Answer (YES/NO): YES